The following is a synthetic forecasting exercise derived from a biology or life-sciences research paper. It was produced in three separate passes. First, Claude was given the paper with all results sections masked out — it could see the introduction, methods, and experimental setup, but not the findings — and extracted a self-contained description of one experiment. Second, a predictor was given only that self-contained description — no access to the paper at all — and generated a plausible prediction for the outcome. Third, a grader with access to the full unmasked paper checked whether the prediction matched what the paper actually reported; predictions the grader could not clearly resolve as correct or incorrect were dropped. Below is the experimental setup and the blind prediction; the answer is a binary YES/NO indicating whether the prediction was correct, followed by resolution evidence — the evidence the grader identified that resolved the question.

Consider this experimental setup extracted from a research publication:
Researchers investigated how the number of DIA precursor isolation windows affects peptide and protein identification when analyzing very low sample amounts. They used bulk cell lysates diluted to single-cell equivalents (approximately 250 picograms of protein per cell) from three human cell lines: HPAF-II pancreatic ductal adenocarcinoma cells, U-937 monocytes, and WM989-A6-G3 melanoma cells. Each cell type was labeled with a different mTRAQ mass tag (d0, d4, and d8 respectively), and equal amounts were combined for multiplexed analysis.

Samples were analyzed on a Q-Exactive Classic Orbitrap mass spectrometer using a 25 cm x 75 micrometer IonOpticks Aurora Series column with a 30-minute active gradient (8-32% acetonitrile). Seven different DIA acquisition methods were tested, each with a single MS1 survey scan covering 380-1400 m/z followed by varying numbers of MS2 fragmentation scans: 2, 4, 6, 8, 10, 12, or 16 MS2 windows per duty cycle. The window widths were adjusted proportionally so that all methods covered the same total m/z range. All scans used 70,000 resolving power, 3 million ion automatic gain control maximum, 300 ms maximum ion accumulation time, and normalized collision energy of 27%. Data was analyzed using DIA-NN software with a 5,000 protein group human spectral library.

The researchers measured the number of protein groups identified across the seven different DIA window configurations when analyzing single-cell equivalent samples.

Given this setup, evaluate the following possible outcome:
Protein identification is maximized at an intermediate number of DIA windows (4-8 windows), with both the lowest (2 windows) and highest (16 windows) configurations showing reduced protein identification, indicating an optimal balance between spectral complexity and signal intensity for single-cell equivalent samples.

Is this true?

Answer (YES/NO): NO